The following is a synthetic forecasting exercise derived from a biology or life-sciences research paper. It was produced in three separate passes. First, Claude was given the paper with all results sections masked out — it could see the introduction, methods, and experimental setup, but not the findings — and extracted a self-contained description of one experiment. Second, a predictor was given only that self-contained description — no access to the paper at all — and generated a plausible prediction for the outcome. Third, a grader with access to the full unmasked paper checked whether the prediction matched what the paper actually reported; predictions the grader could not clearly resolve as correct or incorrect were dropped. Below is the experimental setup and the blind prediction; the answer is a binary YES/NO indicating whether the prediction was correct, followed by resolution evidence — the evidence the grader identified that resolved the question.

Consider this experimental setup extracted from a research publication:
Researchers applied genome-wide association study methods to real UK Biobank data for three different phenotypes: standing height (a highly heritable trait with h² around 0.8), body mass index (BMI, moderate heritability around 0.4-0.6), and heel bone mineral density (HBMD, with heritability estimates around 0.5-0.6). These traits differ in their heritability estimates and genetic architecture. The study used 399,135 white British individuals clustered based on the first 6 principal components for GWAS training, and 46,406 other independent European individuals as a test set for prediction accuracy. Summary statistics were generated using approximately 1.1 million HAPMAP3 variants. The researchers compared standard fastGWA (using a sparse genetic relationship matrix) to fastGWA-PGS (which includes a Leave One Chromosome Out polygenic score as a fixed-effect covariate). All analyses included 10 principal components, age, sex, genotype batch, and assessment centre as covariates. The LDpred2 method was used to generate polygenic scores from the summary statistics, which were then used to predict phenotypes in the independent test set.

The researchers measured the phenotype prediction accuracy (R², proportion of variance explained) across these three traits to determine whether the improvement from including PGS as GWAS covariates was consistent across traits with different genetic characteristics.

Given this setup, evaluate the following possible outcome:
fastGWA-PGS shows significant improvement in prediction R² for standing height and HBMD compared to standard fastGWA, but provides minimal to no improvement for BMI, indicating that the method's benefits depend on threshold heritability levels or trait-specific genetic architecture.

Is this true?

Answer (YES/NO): NO